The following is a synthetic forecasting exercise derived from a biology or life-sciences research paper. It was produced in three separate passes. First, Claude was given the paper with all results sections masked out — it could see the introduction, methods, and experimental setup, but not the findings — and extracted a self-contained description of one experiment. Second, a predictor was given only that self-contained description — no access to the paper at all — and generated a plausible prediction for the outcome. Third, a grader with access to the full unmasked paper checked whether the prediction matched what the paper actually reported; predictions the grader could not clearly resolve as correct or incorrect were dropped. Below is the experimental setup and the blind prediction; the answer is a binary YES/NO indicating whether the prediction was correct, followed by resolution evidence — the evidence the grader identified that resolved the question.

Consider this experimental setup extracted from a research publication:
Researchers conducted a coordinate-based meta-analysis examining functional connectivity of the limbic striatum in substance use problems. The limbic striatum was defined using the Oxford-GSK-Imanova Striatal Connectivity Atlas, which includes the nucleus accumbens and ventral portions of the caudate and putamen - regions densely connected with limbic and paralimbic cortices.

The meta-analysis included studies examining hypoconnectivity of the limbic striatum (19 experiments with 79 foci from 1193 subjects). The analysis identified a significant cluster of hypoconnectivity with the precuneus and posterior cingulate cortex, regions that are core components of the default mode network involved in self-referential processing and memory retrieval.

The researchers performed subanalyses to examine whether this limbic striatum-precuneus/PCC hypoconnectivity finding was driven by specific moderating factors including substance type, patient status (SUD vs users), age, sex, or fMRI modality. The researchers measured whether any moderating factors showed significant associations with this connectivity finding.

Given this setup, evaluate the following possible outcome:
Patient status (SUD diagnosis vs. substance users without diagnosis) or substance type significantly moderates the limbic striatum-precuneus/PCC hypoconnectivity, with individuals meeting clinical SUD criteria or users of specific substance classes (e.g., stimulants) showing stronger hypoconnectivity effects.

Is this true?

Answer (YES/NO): NO